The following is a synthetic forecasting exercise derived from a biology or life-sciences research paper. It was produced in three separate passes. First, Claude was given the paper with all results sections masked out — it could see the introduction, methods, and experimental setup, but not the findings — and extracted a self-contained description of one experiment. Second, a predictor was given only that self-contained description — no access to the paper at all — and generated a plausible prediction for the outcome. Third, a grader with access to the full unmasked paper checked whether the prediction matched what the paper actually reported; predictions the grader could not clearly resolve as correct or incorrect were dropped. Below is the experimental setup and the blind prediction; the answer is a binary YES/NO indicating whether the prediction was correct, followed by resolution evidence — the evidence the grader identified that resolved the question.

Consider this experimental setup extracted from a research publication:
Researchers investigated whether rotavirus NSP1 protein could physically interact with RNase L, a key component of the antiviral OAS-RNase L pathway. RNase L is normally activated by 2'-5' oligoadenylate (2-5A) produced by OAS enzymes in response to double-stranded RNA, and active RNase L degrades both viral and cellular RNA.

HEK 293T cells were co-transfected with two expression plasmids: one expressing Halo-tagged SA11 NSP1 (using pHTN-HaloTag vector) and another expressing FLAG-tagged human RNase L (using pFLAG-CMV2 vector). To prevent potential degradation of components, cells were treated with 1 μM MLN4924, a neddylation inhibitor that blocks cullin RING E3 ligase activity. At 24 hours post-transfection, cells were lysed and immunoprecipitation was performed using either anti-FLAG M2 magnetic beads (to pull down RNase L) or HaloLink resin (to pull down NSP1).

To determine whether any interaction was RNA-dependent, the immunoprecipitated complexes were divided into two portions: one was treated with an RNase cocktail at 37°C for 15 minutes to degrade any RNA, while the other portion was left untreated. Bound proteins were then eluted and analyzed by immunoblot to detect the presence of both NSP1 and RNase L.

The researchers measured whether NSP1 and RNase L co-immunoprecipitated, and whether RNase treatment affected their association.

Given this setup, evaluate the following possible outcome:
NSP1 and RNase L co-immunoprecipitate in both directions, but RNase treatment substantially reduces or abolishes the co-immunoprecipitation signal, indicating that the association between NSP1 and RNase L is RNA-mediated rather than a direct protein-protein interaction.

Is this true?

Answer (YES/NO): NO